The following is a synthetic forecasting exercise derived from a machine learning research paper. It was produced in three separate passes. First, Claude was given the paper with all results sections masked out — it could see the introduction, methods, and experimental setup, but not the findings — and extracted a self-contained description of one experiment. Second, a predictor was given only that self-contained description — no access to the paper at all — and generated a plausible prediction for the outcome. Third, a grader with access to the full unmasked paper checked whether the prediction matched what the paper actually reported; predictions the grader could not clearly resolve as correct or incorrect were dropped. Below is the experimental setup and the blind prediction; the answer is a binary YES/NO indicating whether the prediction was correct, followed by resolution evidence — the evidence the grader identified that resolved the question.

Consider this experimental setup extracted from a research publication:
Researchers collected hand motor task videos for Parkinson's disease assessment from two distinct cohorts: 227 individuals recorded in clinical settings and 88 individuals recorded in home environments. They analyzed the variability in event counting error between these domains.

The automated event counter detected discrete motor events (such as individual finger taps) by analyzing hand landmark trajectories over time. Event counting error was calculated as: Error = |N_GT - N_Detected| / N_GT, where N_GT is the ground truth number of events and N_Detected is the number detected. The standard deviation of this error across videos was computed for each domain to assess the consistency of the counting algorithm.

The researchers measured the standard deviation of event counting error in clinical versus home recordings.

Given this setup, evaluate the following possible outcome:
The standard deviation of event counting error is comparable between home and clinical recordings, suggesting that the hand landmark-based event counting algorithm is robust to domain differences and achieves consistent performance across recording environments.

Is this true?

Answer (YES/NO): NO